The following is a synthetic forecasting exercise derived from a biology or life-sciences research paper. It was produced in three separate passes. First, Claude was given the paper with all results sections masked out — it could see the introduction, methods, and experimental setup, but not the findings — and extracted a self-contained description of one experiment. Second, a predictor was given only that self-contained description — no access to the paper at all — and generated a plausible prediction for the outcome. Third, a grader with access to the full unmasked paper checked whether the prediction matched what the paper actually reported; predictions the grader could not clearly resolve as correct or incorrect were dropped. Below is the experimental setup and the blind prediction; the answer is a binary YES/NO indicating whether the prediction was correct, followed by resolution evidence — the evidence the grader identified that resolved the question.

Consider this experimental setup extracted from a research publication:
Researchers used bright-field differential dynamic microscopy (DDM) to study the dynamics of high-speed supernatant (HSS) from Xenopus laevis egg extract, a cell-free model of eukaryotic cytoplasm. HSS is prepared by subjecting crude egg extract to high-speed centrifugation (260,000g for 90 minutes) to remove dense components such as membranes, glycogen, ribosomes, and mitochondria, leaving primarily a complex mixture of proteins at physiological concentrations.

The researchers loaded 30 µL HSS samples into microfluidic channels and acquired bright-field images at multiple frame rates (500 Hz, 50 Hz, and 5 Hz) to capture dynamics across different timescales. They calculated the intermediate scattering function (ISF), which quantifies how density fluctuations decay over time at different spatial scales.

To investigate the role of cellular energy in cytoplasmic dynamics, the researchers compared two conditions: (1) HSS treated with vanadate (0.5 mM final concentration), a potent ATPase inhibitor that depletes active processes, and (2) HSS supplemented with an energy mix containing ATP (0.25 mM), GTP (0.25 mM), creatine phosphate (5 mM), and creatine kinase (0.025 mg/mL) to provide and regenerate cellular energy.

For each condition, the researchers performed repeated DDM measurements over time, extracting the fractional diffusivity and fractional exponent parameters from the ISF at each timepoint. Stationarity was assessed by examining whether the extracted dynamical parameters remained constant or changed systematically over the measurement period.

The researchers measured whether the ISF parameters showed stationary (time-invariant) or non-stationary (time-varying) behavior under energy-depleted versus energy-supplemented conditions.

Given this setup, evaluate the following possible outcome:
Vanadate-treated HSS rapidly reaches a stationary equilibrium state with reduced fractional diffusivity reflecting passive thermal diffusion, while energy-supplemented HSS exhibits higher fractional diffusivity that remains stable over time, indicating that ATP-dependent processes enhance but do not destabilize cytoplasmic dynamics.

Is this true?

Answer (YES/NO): NO